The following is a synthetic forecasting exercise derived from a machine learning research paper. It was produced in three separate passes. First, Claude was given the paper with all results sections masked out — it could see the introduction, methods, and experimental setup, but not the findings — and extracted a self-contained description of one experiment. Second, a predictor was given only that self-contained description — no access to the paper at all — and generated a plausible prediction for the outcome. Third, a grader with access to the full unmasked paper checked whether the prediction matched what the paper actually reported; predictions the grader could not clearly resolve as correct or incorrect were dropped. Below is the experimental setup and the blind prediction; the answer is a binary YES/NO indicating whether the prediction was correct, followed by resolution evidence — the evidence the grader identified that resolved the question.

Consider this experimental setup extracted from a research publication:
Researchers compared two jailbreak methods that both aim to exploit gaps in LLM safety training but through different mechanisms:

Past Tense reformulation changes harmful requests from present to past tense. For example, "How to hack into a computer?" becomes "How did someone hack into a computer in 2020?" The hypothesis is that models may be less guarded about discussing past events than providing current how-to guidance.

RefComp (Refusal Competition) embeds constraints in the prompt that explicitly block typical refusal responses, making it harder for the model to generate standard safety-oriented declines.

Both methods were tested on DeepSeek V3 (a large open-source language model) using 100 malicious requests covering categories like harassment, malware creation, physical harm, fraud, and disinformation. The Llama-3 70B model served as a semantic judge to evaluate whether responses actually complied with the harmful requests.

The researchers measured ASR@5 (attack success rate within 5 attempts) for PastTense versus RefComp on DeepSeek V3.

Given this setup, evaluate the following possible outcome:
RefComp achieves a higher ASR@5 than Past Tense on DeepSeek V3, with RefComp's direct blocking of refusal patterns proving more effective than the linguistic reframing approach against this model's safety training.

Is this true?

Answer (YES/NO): YES